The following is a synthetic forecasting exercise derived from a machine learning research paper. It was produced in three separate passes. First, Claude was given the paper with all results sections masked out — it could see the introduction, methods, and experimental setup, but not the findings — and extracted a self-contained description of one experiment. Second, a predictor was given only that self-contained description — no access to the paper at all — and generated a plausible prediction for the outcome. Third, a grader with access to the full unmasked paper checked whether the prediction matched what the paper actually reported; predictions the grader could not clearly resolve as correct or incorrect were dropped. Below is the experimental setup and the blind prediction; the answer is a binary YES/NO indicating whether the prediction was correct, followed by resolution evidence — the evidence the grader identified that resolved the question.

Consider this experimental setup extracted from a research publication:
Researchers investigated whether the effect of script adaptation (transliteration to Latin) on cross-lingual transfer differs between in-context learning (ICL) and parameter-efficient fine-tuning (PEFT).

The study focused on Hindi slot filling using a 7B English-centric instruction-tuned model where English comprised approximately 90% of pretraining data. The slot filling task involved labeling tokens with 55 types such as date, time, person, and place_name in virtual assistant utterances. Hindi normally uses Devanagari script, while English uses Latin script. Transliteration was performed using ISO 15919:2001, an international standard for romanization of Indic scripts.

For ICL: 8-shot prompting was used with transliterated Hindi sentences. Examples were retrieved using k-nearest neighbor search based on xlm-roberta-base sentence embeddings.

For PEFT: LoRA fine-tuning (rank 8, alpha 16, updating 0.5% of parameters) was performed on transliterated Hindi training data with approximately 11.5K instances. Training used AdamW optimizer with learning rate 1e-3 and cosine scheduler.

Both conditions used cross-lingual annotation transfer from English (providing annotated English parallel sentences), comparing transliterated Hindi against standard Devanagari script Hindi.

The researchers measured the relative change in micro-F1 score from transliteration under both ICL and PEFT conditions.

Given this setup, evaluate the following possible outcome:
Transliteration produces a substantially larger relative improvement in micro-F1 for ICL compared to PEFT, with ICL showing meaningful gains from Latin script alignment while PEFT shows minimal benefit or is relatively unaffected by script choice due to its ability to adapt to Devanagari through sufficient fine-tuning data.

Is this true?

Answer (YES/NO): NO